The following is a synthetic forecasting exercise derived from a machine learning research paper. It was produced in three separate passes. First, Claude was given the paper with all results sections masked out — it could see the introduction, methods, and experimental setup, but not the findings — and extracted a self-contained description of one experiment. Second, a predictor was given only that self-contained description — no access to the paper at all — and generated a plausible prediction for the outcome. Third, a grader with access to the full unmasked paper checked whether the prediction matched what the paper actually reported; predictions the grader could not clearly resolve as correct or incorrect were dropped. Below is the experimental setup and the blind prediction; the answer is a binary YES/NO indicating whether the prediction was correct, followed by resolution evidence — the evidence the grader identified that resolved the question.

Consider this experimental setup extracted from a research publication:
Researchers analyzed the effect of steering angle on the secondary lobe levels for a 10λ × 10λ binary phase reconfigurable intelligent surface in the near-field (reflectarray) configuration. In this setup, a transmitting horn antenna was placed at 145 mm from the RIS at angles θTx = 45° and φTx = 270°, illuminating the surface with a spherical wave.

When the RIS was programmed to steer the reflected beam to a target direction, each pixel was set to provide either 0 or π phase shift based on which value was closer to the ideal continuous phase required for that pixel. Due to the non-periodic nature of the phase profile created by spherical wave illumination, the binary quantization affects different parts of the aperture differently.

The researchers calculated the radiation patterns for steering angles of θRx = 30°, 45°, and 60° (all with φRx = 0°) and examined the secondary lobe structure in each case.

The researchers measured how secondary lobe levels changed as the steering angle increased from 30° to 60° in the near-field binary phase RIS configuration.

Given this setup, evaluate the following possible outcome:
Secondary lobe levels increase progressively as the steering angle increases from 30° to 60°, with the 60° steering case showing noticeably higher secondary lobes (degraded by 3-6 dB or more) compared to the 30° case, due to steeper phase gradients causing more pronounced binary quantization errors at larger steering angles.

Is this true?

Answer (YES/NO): NO